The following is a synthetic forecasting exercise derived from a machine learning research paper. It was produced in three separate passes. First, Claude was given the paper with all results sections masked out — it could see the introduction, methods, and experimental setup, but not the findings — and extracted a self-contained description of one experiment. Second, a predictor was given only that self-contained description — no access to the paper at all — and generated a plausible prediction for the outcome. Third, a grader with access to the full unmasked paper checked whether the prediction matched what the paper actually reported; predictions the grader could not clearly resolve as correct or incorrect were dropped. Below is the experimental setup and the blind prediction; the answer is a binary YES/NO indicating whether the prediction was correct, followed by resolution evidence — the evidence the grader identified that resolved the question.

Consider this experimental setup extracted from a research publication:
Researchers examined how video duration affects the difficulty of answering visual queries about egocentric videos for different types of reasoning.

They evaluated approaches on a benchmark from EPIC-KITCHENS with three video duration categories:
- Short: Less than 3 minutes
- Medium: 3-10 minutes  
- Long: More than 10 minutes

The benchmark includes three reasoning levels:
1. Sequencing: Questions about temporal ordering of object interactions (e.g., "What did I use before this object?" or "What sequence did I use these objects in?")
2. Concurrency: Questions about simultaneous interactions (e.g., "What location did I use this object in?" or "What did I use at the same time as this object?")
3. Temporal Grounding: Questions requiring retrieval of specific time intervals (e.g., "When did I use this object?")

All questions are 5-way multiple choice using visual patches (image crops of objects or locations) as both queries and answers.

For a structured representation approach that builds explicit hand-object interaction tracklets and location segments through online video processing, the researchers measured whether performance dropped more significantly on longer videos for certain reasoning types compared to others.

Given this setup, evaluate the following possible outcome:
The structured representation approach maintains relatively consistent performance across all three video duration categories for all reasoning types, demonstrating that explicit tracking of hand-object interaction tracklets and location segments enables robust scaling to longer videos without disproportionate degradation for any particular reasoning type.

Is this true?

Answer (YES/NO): NO